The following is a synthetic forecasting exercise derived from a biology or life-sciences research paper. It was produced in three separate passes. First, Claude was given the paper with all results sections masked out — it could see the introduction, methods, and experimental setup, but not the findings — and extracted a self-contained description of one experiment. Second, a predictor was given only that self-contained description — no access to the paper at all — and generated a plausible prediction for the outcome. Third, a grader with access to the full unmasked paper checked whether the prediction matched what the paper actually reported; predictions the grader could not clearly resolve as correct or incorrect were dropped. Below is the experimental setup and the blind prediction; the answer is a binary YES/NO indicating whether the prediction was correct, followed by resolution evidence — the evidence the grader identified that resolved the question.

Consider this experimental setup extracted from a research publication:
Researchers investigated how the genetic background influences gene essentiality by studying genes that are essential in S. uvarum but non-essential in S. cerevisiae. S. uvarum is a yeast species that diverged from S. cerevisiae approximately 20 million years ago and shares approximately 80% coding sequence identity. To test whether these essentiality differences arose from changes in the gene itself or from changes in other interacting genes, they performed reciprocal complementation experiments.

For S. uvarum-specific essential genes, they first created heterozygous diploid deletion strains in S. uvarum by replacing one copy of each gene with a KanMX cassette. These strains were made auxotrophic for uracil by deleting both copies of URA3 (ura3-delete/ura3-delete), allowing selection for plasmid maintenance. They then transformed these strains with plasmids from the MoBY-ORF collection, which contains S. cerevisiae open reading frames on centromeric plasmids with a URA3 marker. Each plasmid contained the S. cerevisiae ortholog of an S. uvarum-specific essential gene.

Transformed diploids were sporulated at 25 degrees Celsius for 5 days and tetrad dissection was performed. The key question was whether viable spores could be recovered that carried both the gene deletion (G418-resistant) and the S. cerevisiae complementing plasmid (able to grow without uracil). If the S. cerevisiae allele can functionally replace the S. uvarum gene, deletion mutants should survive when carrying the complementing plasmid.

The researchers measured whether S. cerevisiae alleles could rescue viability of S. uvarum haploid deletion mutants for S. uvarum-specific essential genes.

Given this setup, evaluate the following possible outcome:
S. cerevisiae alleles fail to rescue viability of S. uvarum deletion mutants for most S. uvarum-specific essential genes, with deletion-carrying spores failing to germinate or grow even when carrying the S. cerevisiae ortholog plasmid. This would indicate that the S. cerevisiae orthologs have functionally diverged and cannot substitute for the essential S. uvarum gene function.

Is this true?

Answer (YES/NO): NO